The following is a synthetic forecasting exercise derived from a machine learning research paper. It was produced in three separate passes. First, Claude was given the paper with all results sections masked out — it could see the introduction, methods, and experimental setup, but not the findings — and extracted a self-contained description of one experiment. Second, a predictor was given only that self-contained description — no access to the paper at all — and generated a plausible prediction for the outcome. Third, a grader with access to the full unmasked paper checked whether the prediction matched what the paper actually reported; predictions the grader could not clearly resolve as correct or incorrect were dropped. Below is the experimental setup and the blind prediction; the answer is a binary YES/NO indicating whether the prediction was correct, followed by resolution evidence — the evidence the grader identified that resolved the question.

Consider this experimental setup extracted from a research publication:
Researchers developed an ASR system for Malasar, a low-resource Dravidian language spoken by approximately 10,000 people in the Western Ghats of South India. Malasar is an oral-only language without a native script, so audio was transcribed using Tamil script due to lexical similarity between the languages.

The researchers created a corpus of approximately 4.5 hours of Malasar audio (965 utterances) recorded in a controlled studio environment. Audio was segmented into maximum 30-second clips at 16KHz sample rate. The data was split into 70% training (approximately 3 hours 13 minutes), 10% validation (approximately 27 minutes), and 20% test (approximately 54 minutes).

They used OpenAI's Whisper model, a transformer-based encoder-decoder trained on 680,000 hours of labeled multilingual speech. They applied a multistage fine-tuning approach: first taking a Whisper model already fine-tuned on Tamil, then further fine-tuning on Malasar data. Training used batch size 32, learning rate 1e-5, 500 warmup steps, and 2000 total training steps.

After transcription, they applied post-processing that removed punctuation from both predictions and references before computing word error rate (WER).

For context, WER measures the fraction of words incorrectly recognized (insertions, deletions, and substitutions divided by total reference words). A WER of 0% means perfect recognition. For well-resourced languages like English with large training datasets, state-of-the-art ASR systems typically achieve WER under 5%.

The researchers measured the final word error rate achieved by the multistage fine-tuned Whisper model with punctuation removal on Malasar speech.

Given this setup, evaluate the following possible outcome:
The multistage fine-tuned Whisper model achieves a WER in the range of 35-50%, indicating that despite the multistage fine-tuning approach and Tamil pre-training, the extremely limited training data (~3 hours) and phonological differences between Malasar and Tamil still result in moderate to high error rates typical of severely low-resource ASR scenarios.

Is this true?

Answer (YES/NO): YES